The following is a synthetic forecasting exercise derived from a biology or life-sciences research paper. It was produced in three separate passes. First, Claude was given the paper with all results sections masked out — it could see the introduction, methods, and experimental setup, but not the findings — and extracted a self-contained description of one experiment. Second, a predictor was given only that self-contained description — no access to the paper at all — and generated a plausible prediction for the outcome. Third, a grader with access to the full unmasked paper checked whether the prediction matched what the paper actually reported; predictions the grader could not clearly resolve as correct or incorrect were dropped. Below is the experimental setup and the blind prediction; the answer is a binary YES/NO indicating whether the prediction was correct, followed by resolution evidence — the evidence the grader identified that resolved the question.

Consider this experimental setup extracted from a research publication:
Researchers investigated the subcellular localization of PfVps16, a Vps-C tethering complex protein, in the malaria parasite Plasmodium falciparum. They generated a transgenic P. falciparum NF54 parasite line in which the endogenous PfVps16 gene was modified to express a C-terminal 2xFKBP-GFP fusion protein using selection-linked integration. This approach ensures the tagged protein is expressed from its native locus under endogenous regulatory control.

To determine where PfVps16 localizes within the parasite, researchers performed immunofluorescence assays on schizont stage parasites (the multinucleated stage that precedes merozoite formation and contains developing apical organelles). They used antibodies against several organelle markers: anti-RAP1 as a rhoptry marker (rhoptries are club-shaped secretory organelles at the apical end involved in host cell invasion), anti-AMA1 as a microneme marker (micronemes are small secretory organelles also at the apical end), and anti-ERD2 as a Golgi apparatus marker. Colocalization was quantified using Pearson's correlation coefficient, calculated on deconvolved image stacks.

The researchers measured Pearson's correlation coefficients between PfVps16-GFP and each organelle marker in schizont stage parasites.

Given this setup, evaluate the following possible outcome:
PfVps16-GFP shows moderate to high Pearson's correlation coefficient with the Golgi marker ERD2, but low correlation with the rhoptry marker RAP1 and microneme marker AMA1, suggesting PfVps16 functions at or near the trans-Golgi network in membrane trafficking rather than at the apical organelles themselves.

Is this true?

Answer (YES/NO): NO